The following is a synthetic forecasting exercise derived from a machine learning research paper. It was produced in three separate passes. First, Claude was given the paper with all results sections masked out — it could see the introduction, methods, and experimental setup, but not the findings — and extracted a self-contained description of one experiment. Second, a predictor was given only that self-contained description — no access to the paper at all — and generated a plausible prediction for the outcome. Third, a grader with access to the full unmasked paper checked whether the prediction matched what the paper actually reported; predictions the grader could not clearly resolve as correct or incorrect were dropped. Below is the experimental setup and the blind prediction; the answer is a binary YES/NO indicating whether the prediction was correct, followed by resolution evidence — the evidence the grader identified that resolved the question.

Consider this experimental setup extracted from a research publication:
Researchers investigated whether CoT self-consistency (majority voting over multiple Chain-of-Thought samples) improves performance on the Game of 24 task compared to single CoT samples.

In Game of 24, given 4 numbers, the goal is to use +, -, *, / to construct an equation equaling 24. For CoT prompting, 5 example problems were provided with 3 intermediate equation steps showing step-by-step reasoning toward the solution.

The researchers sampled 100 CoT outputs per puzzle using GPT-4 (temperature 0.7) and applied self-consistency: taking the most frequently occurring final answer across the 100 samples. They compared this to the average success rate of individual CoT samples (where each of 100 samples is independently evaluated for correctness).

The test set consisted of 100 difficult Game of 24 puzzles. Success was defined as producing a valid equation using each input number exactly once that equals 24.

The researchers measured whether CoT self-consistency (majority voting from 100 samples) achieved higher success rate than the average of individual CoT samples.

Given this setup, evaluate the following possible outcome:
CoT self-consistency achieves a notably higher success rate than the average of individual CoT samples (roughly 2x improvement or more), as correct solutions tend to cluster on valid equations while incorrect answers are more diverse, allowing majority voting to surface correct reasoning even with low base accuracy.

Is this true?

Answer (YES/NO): YES